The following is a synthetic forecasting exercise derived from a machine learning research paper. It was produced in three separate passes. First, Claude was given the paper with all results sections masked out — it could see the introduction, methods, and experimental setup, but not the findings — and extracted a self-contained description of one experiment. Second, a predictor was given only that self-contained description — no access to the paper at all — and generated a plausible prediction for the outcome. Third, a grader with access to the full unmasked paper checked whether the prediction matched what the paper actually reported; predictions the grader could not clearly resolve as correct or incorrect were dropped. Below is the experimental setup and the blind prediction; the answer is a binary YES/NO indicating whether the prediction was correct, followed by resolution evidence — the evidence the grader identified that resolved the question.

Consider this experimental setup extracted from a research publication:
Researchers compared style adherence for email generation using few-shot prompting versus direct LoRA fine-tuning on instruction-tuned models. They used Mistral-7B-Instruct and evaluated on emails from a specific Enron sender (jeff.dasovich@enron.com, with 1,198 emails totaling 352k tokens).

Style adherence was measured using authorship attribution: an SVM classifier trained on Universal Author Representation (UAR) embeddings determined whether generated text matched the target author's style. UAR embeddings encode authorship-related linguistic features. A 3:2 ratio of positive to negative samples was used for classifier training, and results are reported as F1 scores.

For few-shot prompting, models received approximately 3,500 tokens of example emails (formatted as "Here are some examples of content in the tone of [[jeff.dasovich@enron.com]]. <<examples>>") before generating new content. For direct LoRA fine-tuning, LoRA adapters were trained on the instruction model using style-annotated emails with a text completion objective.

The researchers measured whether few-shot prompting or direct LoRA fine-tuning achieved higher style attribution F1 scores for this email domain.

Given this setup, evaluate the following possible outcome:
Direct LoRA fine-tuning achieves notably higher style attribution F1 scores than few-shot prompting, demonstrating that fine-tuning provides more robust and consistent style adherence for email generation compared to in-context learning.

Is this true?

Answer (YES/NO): NO